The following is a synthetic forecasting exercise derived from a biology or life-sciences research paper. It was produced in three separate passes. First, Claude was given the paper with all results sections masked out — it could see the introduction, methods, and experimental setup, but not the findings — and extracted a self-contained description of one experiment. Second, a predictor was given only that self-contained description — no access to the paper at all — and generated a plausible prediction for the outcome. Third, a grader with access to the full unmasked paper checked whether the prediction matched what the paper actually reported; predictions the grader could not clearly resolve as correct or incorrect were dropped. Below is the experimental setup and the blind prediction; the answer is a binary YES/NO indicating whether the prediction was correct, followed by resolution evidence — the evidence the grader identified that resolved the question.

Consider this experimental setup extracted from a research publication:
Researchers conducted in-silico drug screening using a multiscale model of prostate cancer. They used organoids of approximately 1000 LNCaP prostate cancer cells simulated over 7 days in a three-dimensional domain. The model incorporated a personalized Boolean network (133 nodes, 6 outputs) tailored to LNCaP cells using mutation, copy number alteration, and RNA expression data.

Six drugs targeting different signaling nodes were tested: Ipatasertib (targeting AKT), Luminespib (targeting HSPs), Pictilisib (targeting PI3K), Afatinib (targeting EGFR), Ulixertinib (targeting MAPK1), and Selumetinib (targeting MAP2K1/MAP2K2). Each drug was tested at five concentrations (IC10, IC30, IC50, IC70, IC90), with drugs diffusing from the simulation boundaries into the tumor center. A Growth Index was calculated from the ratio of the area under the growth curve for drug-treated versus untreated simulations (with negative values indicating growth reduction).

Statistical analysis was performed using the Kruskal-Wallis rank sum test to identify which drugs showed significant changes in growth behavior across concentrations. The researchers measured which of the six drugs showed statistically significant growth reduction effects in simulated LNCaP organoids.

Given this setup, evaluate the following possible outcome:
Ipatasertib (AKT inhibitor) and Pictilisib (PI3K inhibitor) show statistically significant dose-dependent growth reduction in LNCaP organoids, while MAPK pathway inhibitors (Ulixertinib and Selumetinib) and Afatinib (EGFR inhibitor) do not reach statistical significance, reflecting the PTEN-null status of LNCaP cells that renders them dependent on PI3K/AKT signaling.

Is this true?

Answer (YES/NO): YES